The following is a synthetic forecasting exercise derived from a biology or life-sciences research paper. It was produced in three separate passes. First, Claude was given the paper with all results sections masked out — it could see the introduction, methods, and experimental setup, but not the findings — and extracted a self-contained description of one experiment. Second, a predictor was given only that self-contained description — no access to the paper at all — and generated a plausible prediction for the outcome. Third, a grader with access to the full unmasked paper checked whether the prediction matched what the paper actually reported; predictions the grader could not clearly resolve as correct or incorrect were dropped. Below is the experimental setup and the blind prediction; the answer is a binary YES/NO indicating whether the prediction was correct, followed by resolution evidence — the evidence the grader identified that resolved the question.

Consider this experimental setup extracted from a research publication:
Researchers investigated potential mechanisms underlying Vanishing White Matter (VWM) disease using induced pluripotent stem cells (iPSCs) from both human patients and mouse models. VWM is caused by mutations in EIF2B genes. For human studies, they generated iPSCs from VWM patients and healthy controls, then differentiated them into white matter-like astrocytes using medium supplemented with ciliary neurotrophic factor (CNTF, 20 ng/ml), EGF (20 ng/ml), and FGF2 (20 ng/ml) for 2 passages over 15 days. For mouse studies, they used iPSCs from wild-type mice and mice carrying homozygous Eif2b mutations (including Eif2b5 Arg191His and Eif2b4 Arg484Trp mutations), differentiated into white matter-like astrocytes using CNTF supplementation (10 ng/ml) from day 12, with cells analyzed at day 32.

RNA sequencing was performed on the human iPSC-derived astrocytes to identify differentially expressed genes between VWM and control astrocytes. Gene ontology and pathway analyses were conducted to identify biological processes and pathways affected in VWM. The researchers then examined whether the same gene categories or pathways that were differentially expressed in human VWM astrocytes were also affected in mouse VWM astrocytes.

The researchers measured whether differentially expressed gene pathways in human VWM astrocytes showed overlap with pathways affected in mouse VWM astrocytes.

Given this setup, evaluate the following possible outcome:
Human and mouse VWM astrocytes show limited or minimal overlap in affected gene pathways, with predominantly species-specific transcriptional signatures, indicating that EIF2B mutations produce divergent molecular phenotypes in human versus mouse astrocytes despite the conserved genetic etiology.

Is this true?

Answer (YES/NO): NO